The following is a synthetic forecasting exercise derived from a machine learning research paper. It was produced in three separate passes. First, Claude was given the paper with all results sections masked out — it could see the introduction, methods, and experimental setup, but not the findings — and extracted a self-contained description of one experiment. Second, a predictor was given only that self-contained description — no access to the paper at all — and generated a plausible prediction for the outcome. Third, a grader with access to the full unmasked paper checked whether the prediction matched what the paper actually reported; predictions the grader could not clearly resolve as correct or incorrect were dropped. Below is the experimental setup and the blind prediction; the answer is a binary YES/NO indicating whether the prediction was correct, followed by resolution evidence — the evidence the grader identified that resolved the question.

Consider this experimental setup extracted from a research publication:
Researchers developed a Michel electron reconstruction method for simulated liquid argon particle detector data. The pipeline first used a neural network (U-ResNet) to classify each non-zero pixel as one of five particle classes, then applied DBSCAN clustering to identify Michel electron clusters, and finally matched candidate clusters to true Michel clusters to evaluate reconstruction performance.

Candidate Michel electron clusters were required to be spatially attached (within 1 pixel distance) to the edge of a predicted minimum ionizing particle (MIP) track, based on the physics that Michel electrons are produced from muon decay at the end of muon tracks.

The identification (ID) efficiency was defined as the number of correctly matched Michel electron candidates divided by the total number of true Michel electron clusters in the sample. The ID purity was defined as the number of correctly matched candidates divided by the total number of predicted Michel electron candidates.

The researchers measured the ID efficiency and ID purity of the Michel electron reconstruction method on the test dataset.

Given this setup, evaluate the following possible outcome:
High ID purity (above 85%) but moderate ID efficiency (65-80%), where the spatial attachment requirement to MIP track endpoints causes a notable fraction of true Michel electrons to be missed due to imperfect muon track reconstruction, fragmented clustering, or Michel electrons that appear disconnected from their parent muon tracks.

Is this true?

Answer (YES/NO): NO